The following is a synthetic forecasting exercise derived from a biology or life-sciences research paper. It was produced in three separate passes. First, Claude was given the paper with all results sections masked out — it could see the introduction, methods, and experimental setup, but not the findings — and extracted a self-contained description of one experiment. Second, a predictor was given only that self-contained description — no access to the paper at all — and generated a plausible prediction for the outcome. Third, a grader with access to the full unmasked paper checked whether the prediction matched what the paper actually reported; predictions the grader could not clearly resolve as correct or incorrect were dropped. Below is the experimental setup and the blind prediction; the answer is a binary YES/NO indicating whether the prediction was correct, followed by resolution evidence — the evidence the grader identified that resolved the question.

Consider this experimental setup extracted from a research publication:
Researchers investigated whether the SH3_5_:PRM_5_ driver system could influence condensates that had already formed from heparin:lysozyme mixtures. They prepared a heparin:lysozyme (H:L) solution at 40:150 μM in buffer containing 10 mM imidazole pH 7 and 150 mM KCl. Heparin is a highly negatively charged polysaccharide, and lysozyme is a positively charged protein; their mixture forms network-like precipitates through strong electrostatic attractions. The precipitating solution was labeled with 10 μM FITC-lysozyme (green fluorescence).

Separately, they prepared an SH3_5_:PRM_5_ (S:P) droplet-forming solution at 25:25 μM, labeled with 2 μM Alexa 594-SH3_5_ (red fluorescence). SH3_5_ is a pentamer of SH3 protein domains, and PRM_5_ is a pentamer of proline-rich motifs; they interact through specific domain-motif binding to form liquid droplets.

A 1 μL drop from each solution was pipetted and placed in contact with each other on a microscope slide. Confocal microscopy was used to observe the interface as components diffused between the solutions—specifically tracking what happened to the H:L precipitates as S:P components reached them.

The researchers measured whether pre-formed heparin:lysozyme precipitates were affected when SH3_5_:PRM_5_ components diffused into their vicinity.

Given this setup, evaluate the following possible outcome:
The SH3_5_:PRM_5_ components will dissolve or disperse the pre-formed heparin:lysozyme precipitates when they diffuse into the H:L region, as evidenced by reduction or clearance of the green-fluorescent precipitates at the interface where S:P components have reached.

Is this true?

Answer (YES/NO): NO